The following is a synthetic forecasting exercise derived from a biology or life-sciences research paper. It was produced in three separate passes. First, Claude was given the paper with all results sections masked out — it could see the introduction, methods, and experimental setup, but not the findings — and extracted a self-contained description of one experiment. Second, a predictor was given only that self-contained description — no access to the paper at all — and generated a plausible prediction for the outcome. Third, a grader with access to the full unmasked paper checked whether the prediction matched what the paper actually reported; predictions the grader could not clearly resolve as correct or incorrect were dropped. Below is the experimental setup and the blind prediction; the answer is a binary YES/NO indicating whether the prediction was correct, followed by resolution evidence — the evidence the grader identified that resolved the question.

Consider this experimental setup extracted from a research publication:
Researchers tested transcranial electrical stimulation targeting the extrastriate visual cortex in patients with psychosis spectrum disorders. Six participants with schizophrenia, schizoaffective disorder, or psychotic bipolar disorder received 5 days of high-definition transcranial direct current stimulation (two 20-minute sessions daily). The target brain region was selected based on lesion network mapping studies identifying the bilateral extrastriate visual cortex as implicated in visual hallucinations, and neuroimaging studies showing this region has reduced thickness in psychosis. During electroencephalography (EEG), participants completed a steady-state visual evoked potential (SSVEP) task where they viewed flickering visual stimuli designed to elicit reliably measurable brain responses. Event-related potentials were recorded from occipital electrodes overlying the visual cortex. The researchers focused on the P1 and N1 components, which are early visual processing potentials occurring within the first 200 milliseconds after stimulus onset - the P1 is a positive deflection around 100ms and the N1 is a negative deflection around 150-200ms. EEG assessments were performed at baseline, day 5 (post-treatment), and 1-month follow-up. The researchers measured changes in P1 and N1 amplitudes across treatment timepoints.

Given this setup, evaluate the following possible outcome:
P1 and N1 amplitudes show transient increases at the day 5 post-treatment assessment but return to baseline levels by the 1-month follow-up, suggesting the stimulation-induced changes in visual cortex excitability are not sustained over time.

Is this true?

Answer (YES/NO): NO